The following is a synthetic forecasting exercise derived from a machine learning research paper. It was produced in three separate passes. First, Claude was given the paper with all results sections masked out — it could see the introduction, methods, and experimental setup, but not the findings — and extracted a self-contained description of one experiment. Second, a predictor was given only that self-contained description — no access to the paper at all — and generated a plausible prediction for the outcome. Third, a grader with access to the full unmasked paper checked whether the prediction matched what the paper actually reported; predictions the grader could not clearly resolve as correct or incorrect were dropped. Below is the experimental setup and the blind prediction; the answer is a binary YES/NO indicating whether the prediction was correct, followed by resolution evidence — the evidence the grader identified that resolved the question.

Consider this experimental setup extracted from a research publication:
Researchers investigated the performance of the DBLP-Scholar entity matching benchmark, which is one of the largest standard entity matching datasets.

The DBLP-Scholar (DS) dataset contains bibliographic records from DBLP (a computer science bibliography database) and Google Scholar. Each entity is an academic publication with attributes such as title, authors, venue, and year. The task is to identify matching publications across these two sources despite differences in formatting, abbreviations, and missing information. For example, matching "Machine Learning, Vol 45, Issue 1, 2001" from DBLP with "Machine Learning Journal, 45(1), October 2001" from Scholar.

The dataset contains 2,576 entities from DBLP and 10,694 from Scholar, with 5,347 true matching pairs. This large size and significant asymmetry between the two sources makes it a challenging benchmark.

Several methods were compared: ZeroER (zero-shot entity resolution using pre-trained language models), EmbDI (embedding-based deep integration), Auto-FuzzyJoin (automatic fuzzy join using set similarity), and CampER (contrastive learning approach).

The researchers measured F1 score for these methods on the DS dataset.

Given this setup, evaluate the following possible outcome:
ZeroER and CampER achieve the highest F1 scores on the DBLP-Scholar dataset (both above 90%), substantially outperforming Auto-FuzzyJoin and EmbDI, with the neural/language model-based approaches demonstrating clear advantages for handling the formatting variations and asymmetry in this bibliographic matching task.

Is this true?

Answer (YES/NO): NO